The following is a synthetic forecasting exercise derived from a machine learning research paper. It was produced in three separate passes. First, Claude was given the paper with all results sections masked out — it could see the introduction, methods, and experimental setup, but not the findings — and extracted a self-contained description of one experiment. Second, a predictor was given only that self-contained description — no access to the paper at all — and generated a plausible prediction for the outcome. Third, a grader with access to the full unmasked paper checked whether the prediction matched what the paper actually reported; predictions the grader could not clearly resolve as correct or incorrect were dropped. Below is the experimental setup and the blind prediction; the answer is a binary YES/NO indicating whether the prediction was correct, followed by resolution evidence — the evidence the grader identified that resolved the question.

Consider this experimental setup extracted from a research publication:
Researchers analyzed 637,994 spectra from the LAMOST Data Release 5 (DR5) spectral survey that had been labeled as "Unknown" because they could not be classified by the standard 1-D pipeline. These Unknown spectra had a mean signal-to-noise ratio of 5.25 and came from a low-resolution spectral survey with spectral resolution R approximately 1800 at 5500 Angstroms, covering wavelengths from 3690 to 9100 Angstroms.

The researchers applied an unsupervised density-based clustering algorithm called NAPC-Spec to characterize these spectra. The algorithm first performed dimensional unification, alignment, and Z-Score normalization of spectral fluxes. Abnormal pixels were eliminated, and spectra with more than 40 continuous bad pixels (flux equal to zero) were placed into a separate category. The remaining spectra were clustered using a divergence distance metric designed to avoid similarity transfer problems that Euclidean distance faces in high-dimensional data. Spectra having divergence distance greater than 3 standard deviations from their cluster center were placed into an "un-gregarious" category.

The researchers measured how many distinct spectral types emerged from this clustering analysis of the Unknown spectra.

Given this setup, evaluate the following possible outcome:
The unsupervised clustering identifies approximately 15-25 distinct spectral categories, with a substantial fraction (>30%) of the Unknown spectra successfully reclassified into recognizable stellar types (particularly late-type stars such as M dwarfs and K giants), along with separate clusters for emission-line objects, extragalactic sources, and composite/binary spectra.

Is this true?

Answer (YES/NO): NO